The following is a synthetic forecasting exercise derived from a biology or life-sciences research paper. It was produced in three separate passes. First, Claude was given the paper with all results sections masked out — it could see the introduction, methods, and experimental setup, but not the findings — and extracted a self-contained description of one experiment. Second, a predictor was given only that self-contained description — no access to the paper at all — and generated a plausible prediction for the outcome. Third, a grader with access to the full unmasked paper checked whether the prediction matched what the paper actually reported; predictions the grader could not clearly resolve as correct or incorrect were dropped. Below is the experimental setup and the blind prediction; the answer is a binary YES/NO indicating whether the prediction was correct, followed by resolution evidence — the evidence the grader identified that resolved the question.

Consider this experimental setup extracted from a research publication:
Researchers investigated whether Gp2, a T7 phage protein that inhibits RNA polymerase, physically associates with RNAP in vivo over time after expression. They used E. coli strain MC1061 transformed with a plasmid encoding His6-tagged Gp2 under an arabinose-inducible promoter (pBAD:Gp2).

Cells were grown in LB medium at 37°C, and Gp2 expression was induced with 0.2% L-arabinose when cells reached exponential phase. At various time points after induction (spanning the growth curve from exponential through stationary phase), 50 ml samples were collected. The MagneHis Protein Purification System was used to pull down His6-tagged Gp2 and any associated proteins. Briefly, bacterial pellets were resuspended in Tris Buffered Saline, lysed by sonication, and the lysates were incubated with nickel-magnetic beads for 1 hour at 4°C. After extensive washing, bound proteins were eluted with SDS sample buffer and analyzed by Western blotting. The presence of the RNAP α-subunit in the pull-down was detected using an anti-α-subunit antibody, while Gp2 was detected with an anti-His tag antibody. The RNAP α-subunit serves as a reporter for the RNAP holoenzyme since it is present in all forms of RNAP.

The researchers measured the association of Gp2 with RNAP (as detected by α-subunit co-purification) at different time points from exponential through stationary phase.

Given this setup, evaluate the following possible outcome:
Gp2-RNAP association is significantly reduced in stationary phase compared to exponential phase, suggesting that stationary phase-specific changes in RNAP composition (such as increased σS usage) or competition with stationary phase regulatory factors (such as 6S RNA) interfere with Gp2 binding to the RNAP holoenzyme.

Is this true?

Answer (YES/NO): NO